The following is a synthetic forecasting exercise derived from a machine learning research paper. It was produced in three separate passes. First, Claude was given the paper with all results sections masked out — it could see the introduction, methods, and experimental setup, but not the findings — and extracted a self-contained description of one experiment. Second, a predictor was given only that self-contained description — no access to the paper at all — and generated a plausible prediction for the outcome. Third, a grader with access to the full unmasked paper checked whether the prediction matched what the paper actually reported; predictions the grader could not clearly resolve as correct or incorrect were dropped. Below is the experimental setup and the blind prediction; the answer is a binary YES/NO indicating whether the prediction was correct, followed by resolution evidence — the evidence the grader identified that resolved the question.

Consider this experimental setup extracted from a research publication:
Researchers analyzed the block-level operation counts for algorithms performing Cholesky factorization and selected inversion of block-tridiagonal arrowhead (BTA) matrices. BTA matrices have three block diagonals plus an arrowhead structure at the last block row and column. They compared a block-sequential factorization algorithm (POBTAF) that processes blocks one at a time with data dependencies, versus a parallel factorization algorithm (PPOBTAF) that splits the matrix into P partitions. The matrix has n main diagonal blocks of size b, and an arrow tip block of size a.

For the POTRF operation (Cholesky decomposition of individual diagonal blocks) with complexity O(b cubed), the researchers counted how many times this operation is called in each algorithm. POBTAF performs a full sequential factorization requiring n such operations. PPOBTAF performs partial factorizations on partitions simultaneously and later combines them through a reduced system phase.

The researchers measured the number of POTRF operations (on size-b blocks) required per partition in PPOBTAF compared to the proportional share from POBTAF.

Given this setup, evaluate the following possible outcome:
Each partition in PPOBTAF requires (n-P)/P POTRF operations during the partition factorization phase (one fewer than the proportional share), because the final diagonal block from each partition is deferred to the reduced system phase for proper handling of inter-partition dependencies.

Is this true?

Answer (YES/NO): NO